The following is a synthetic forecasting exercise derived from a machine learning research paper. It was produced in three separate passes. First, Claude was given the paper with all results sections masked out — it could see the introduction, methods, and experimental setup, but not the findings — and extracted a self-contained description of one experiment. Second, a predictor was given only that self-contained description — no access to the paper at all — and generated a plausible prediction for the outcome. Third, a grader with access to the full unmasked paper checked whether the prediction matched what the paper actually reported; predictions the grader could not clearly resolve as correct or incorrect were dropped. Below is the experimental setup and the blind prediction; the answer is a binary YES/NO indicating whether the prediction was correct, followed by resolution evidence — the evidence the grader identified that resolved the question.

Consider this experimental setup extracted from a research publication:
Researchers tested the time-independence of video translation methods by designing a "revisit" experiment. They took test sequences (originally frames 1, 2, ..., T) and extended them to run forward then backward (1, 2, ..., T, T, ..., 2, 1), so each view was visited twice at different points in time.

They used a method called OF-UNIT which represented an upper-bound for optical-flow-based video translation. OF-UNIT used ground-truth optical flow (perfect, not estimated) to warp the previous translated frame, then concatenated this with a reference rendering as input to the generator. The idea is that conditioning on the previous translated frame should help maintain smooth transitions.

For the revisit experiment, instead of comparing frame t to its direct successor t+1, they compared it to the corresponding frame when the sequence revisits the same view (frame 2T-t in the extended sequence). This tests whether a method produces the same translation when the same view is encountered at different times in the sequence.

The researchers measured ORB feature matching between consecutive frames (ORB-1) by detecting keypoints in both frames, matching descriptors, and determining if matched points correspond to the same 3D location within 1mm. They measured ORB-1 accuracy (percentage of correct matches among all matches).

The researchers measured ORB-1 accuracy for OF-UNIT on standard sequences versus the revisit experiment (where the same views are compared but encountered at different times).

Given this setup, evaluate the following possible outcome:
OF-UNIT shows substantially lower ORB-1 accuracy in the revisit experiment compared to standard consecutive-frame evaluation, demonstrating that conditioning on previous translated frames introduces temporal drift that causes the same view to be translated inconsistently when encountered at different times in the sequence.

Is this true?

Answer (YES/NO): YES